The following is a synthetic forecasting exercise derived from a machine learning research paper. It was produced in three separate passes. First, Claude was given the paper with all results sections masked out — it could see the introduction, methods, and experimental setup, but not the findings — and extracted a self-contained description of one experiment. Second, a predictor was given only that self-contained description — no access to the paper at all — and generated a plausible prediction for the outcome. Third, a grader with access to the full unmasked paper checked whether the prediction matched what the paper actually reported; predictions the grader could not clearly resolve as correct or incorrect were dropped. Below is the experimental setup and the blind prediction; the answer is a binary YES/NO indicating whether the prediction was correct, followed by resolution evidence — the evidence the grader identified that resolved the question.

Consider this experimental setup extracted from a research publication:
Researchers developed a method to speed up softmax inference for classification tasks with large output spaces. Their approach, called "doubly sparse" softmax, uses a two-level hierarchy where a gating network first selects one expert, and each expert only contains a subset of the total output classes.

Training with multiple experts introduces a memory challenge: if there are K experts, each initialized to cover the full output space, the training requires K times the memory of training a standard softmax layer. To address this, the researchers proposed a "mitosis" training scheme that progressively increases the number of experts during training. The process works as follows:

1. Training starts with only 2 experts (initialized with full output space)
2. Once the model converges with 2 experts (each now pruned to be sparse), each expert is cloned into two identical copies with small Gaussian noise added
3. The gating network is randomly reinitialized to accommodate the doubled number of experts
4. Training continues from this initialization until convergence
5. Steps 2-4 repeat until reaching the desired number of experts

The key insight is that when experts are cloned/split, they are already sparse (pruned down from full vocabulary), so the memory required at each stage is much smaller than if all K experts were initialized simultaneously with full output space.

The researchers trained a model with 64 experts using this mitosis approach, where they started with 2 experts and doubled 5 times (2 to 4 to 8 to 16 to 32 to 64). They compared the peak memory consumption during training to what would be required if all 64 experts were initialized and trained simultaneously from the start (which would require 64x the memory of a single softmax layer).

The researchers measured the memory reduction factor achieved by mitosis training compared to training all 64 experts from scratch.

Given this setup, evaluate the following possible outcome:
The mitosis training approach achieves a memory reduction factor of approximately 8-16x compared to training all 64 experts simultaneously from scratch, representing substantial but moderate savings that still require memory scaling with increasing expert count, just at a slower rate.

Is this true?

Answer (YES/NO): NO